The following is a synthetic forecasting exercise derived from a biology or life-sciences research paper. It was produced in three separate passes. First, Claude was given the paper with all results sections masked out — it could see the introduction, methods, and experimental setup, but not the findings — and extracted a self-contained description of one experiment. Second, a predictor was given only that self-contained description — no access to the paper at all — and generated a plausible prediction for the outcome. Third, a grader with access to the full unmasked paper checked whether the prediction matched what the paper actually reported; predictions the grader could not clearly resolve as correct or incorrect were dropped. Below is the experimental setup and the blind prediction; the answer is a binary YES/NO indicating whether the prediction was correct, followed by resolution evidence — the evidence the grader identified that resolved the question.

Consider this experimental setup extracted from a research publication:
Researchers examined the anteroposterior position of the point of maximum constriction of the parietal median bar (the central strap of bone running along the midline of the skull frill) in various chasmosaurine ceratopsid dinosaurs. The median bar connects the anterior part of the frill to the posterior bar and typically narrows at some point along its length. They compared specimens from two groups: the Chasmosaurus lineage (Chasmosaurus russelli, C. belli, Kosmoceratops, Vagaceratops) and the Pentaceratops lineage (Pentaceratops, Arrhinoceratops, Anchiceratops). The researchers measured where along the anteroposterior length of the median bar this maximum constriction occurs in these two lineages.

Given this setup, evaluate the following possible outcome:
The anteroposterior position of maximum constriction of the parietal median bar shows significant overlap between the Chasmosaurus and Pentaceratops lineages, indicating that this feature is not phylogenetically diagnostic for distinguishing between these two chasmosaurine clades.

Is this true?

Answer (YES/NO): NO